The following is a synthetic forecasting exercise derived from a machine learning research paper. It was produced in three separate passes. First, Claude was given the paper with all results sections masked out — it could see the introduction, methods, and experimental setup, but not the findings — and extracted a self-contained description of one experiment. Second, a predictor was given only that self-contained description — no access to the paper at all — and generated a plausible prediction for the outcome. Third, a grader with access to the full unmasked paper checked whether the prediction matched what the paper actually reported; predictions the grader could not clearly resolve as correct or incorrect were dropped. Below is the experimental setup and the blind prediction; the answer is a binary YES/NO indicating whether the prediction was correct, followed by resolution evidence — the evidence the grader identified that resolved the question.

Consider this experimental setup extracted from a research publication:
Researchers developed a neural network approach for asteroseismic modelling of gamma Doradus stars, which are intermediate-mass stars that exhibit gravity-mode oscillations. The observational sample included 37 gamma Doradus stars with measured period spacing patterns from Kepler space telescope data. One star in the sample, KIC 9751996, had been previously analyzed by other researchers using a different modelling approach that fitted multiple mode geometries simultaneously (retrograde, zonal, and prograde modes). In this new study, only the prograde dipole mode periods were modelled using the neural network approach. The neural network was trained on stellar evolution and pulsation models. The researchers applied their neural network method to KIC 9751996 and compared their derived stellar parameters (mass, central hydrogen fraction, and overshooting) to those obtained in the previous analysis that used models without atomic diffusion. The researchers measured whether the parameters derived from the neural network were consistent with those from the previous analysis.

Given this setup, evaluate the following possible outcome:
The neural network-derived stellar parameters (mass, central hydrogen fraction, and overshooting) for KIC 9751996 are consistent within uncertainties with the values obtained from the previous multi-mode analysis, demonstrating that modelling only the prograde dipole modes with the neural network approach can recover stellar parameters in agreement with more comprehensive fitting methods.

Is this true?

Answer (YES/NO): YES